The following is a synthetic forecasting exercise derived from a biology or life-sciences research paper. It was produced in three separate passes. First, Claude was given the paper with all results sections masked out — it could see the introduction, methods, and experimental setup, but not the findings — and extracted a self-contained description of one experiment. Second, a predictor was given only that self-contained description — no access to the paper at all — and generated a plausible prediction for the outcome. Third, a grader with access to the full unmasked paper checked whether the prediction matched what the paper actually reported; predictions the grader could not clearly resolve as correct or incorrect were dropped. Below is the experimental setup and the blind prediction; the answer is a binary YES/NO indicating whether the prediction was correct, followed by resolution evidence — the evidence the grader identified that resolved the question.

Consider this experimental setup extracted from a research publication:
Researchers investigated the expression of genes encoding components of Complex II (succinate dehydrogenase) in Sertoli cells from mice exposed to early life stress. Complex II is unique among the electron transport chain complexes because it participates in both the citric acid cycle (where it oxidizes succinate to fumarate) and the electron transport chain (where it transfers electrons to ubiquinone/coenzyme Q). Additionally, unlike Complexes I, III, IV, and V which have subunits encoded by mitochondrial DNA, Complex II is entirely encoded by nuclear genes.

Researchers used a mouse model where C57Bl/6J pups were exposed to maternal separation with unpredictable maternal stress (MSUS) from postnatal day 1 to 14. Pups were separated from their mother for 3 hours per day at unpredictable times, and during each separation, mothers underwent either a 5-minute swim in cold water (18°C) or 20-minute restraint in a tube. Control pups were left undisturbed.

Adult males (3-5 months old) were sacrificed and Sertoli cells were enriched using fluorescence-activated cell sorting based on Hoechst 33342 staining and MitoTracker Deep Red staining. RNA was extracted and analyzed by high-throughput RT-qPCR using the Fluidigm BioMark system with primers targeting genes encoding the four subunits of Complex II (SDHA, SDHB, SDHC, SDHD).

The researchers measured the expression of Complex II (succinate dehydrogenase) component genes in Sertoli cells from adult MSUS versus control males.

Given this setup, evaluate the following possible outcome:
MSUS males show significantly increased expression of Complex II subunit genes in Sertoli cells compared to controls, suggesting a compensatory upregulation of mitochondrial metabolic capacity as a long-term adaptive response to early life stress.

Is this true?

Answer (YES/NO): NO